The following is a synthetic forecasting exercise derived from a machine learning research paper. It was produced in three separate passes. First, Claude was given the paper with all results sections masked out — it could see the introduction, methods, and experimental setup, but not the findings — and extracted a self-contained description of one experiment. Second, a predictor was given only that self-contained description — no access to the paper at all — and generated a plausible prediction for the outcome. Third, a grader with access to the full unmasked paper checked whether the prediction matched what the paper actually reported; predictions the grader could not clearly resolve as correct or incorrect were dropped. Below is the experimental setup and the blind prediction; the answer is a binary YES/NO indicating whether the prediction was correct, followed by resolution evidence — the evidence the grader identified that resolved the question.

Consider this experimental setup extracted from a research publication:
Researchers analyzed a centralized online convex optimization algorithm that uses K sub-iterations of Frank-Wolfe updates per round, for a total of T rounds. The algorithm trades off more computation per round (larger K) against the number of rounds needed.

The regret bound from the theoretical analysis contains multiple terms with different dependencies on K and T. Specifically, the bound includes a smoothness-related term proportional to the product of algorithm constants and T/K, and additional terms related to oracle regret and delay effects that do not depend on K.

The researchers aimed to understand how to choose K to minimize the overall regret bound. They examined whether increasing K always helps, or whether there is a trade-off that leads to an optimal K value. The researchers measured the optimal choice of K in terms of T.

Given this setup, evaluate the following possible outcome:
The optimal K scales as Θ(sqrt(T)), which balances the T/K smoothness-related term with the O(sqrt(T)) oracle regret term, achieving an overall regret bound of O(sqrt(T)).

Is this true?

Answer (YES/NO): YES